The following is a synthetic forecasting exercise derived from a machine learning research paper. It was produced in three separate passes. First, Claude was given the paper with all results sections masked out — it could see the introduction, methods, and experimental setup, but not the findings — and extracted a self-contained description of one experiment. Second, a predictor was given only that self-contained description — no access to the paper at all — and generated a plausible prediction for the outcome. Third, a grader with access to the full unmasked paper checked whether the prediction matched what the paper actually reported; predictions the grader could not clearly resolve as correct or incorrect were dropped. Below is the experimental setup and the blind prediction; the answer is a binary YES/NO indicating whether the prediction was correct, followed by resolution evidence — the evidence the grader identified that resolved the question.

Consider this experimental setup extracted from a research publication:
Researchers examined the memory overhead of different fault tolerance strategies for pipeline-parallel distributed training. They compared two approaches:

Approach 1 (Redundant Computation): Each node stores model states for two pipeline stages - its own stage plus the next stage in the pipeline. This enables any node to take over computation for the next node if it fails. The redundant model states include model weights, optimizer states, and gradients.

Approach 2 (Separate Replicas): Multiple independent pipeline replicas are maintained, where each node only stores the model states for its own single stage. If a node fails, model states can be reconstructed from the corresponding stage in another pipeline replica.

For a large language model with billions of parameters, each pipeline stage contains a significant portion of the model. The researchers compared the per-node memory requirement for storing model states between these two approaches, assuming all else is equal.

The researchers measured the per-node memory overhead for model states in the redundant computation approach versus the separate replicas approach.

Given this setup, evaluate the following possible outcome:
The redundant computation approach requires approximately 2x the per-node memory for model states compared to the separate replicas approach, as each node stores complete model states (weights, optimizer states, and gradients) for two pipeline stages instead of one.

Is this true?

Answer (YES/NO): YES